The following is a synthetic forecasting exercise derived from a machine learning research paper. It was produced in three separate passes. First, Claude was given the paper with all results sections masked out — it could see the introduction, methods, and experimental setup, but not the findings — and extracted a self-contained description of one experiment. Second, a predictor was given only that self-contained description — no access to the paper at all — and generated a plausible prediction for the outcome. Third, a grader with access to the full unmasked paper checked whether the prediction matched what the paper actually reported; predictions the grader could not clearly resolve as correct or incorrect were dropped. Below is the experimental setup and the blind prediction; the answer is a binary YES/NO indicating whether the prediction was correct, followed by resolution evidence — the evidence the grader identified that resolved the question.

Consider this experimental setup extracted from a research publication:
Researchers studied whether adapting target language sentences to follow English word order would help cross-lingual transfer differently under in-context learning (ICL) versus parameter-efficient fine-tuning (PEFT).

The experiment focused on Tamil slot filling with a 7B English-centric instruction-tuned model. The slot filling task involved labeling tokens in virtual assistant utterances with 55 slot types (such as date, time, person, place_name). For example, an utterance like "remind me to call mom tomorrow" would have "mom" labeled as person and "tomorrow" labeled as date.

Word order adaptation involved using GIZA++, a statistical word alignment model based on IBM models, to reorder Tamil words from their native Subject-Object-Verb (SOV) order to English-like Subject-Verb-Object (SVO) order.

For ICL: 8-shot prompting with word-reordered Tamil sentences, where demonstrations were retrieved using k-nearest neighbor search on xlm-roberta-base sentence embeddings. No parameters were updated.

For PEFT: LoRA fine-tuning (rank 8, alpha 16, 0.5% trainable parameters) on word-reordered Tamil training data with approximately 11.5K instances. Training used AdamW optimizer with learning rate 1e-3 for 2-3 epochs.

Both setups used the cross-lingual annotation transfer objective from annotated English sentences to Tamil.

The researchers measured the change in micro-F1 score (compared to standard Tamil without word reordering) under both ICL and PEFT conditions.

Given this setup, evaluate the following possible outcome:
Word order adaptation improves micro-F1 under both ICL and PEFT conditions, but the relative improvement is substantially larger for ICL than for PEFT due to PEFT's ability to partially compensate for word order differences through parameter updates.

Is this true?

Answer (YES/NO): YES